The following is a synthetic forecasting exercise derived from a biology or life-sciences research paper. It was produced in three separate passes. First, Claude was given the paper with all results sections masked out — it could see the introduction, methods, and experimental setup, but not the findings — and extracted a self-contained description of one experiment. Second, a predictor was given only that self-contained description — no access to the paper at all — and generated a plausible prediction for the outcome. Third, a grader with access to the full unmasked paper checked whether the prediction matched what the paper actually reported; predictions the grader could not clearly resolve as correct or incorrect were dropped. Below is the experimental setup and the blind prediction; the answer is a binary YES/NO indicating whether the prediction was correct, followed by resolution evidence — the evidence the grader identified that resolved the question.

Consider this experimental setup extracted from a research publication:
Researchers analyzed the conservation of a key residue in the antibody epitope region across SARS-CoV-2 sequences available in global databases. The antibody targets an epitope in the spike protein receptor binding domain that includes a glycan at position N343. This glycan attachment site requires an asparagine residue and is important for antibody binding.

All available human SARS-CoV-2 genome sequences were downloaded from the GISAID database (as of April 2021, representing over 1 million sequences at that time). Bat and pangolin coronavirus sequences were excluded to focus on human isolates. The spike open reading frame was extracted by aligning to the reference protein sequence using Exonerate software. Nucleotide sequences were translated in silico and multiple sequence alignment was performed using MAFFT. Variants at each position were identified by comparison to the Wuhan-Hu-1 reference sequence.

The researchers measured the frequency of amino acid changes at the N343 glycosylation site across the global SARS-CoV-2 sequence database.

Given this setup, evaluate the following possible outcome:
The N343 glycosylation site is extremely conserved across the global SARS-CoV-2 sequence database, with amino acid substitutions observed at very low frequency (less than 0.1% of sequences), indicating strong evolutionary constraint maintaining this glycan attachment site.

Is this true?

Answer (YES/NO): YES